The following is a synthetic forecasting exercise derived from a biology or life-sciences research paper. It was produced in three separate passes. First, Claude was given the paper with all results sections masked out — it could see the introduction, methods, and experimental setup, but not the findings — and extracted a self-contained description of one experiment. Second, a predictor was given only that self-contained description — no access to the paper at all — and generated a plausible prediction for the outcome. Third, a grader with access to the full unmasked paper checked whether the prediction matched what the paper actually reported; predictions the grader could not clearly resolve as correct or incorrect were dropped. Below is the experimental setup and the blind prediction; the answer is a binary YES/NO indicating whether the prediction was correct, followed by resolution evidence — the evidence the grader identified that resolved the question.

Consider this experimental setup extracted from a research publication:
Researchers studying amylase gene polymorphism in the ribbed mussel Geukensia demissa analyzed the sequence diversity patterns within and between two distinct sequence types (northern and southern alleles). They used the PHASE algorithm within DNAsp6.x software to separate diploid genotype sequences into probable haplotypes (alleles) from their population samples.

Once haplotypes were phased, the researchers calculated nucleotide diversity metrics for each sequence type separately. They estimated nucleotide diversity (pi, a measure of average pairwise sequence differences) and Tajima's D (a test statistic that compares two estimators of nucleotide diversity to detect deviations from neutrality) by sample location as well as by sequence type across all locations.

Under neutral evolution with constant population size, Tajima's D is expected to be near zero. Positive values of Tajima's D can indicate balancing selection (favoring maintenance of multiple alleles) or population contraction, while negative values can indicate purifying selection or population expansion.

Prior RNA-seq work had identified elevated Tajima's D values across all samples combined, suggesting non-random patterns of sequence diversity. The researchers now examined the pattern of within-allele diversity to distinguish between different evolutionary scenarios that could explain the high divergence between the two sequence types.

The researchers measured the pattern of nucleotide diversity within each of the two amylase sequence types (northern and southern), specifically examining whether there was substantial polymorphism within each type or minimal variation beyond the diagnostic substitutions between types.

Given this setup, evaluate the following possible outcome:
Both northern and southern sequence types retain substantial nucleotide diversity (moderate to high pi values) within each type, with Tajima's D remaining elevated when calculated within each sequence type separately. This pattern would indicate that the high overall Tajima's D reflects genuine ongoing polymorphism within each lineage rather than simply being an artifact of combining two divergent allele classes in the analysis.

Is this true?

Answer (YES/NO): NO